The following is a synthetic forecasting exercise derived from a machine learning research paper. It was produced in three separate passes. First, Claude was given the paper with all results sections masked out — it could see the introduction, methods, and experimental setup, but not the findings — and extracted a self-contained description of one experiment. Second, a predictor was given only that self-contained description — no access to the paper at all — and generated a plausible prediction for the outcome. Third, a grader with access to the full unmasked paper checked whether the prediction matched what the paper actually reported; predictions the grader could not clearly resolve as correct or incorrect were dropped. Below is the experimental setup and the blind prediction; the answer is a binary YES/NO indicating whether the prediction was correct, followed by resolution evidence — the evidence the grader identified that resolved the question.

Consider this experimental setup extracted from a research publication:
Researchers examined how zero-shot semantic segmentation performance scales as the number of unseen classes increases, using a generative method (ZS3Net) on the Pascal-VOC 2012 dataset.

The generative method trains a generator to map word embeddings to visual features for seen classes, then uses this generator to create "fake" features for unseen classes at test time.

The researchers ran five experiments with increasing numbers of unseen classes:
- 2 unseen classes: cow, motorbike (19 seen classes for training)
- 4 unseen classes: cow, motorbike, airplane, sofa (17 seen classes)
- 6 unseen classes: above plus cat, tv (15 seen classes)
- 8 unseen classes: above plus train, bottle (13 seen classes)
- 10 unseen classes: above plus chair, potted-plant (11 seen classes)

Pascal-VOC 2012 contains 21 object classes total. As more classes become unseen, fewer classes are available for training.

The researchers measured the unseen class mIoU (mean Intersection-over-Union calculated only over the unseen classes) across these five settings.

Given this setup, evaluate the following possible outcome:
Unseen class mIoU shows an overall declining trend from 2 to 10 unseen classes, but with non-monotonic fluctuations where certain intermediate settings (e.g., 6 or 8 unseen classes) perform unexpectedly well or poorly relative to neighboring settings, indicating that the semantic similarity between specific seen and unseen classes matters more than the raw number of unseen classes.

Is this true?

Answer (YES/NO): NO